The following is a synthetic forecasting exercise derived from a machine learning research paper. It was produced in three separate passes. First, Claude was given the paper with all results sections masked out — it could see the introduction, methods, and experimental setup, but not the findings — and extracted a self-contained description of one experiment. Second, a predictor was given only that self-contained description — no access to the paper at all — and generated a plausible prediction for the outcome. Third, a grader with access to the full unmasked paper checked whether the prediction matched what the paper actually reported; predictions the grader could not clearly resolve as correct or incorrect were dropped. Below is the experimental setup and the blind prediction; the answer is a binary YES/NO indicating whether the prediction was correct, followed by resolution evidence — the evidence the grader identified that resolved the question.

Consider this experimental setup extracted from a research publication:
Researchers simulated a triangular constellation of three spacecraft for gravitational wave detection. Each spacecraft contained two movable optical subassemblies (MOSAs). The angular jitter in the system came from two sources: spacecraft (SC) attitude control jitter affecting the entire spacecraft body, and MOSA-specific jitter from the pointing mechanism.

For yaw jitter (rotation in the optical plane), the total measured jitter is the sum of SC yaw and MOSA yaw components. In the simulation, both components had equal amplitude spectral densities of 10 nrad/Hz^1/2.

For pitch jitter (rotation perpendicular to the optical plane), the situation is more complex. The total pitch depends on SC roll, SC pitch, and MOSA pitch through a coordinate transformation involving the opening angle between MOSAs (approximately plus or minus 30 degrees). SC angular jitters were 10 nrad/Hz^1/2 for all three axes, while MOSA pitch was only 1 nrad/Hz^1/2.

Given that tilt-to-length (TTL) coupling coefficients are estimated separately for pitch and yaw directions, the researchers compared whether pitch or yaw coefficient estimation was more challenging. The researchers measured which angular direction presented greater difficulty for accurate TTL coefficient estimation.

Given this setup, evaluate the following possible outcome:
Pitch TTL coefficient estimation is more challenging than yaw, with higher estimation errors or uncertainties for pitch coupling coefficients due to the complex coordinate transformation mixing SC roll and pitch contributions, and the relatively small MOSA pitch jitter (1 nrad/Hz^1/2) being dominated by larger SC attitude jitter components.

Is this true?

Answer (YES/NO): NO